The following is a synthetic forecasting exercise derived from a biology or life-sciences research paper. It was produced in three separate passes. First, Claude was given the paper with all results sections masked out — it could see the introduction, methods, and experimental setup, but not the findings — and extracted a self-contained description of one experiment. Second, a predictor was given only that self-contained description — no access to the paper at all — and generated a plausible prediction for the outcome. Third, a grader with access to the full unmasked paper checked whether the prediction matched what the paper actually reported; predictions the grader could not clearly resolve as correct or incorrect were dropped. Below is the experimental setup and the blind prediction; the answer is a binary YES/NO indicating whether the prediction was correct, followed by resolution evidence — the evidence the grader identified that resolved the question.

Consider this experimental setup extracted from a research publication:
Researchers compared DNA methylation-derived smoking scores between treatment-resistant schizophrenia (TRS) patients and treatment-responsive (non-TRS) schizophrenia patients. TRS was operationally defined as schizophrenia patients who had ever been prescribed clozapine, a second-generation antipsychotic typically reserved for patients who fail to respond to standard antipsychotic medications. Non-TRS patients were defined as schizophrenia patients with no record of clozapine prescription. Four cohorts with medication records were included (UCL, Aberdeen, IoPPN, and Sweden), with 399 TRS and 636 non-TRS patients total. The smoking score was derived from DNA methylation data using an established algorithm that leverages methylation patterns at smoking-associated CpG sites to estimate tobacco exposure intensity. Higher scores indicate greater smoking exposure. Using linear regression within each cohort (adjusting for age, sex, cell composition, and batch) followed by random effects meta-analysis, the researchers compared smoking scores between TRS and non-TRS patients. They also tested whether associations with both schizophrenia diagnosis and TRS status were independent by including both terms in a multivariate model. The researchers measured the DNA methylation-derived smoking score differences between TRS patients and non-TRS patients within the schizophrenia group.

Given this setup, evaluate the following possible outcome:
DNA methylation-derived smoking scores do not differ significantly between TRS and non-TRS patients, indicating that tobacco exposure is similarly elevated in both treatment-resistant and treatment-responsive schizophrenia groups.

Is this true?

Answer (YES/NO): NO